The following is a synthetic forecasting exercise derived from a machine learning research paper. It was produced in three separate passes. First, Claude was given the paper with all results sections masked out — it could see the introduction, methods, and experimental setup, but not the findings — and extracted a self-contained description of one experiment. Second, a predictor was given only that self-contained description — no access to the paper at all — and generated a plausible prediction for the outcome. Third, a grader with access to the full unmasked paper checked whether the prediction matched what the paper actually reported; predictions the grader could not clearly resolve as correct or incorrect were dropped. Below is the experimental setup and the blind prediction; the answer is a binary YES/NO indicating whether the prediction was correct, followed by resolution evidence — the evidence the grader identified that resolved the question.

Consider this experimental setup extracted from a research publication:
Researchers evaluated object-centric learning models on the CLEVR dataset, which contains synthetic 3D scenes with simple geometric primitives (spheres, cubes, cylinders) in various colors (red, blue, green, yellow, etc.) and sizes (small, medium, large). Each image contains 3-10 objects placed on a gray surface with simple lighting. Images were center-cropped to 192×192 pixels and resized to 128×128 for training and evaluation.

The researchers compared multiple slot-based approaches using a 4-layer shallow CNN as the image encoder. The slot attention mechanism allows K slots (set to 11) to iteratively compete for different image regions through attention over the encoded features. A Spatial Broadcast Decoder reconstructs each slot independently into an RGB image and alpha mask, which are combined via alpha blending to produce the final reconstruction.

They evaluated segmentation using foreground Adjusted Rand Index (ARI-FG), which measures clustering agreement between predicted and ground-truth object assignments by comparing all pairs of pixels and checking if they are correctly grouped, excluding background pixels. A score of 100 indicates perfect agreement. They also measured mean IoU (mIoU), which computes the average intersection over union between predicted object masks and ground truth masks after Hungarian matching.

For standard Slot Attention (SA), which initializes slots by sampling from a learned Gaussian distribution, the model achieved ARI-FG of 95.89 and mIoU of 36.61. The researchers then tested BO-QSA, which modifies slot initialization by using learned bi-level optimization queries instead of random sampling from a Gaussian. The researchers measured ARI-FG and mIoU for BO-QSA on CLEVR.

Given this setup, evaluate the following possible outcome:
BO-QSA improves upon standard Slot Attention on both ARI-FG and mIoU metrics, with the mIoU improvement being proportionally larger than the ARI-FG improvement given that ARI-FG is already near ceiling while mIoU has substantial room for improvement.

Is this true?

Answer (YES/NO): YES